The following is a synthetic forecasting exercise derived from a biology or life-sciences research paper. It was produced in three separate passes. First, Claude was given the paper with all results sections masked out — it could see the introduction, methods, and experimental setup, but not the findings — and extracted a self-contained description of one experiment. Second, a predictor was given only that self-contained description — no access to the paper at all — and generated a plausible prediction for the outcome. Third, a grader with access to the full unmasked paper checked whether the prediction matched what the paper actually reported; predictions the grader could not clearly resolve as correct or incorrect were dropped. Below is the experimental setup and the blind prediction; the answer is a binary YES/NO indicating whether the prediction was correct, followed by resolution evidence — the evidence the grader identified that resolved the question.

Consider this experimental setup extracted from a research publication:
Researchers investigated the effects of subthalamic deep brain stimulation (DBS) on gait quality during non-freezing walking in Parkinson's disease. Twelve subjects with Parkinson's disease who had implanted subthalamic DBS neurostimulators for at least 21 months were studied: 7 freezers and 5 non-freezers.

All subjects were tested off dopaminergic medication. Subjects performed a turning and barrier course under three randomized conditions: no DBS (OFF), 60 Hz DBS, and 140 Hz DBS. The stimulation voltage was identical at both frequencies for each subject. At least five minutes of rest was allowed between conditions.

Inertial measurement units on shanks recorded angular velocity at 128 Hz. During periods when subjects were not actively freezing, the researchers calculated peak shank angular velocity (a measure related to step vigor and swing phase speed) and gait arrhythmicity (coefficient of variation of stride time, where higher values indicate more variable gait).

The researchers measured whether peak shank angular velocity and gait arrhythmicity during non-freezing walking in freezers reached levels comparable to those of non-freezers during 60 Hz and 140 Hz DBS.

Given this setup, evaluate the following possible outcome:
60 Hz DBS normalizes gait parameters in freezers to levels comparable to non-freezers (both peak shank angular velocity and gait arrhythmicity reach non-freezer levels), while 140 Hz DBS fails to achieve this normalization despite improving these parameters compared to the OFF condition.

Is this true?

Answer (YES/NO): NO